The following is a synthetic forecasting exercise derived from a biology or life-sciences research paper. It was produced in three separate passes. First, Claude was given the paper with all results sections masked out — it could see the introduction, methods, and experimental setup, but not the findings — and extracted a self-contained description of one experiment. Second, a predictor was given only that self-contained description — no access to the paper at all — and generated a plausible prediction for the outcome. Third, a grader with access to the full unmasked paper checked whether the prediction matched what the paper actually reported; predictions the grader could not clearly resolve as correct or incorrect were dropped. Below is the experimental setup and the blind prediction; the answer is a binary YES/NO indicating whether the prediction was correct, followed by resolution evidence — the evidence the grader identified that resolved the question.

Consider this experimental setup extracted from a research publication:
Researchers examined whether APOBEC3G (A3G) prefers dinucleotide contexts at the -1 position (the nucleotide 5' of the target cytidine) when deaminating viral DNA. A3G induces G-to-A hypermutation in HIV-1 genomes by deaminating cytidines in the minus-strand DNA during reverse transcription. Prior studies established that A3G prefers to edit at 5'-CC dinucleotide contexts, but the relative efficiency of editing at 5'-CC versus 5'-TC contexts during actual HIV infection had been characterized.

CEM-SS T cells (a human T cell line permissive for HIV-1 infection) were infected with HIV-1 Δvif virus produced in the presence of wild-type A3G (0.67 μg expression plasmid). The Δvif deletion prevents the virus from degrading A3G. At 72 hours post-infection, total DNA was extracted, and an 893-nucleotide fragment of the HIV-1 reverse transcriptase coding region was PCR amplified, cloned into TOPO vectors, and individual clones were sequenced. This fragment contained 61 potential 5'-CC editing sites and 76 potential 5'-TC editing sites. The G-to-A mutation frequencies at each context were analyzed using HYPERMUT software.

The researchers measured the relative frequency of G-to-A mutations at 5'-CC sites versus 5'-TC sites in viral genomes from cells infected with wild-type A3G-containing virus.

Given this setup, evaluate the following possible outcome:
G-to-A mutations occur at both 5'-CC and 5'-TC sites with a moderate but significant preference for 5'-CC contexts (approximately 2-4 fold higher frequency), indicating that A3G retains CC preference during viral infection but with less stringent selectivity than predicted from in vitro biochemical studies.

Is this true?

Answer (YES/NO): NO